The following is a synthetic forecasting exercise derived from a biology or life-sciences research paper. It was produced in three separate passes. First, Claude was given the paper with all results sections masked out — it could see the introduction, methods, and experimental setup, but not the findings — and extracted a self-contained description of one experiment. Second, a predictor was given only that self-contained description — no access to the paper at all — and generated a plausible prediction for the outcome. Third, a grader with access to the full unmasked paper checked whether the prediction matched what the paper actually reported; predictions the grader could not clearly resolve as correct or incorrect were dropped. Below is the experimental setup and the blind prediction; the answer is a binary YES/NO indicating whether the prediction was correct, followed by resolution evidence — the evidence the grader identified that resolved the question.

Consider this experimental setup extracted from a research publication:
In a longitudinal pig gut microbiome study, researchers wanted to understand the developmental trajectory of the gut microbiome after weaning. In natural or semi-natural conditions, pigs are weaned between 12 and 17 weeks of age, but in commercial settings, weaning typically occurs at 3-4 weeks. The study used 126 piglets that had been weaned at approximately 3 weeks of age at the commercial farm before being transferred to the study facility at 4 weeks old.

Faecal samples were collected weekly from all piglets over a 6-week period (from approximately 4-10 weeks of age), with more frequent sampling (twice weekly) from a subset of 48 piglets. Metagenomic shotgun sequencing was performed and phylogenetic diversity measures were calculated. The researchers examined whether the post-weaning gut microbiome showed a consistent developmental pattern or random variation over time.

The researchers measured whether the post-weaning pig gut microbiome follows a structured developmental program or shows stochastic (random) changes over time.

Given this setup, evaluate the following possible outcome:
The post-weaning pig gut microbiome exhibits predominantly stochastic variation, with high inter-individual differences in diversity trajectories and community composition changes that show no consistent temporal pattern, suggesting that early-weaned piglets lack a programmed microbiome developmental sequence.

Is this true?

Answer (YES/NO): NO